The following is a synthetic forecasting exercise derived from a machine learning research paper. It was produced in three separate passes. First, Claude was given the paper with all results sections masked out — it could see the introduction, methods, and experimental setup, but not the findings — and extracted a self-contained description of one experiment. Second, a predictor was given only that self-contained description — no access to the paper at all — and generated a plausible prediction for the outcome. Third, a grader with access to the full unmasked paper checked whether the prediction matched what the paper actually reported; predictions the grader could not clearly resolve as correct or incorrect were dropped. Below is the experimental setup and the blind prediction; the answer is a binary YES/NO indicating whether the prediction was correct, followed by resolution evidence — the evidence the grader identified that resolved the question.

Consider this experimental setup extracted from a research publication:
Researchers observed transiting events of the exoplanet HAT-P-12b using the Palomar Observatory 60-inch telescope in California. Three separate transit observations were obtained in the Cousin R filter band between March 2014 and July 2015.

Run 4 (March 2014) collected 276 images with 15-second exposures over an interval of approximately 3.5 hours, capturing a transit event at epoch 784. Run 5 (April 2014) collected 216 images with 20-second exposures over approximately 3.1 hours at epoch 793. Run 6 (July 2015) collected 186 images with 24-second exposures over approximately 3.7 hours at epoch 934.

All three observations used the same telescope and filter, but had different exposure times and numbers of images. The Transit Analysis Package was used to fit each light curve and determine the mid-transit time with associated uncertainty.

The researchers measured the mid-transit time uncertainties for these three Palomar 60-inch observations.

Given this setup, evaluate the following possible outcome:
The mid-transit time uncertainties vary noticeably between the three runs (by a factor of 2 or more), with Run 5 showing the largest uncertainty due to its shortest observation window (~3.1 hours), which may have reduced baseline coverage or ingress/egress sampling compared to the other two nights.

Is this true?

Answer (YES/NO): NO